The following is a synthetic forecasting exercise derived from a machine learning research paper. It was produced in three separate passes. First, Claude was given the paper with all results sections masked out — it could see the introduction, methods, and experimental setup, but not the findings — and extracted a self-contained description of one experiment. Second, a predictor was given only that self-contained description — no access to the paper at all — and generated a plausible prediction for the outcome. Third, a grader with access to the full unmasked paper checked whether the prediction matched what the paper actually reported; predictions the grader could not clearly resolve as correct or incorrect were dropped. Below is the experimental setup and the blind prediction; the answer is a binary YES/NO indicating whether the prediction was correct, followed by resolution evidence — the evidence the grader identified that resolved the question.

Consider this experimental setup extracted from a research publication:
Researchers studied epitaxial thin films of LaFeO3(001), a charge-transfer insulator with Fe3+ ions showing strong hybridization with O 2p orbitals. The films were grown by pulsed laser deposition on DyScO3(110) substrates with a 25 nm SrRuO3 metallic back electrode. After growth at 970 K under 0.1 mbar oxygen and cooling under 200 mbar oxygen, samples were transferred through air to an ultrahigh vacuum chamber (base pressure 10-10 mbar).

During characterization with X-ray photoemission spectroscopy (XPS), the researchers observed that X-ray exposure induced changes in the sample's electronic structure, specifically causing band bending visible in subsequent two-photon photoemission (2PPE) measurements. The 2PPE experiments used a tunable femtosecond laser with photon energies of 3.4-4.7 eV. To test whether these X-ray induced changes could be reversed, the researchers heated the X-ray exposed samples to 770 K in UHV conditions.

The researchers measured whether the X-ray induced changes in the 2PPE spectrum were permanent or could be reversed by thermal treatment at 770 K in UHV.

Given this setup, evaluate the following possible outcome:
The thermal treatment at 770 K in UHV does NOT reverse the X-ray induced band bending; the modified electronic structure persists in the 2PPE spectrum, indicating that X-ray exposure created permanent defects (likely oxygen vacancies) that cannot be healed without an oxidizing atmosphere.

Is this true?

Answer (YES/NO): NO